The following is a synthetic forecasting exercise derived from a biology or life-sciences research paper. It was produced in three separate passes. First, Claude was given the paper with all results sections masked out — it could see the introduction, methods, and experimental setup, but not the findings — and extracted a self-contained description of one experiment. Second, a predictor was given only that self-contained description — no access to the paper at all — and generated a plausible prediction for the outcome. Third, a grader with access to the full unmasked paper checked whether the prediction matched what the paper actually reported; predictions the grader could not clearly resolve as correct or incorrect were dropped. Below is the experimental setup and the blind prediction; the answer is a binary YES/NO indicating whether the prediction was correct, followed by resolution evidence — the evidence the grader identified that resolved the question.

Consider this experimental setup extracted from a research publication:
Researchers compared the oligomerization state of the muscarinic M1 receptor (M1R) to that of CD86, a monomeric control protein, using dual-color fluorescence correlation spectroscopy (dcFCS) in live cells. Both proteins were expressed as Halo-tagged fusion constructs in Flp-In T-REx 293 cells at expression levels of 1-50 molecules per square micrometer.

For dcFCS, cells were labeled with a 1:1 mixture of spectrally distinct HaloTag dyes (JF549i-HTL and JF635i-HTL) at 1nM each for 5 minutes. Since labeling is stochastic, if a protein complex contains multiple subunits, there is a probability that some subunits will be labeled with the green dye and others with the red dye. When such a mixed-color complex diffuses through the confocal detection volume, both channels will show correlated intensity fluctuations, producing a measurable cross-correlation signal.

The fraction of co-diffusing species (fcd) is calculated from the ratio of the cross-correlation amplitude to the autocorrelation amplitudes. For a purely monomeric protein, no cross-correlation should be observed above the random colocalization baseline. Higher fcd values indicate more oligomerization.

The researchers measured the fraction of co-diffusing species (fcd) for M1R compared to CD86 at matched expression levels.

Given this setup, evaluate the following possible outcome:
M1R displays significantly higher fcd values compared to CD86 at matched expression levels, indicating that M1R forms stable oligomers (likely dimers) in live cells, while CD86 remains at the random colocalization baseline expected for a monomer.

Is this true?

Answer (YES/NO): NO